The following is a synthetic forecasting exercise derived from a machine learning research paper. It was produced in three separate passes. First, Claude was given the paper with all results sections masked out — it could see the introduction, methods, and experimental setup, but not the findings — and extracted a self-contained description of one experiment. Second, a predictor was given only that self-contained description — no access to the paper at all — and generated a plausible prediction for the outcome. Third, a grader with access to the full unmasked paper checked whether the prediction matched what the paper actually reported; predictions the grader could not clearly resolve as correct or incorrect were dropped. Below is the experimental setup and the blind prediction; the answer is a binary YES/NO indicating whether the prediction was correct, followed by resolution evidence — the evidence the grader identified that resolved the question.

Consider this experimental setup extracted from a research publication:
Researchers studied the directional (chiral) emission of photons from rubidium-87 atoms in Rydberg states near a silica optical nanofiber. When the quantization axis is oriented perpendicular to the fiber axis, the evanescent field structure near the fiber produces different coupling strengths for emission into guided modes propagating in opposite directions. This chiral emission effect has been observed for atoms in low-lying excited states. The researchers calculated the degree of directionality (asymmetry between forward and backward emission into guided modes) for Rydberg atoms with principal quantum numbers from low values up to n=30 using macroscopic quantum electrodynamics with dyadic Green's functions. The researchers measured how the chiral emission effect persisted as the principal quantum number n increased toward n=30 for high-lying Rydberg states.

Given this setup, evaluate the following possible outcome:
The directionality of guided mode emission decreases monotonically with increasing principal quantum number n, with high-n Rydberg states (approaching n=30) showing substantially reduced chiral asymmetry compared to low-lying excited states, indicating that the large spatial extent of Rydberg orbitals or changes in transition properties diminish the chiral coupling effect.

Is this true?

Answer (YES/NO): NO